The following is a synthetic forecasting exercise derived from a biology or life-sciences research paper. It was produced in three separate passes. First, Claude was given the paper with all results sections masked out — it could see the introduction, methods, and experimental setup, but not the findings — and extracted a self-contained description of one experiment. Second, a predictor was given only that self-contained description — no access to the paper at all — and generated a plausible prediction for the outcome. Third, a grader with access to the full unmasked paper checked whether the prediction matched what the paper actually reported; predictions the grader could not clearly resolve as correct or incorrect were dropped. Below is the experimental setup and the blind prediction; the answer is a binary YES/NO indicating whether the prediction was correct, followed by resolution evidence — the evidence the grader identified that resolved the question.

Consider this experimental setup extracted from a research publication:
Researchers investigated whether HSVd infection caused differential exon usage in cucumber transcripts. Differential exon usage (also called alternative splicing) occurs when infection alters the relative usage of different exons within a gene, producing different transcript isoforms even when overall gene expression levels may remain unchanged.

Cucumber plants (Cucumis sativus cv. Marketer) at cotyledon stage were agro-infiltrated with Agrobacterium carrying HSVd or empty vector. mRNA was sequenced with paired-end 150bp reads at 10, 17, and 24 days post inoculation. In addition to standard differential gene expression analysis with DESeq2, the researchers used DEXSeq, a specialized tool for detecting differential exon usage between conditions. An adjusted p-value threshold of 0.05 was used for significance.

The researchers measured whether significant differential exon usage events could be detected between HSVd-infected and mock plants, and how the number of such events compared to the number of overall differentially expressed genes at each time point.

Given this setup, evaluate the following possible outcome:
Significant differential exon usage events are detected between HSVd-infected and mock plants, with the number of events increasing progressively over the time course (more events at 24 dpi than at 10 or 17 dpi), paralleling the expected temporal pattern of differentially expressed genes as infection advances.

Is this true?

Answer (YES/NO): NO